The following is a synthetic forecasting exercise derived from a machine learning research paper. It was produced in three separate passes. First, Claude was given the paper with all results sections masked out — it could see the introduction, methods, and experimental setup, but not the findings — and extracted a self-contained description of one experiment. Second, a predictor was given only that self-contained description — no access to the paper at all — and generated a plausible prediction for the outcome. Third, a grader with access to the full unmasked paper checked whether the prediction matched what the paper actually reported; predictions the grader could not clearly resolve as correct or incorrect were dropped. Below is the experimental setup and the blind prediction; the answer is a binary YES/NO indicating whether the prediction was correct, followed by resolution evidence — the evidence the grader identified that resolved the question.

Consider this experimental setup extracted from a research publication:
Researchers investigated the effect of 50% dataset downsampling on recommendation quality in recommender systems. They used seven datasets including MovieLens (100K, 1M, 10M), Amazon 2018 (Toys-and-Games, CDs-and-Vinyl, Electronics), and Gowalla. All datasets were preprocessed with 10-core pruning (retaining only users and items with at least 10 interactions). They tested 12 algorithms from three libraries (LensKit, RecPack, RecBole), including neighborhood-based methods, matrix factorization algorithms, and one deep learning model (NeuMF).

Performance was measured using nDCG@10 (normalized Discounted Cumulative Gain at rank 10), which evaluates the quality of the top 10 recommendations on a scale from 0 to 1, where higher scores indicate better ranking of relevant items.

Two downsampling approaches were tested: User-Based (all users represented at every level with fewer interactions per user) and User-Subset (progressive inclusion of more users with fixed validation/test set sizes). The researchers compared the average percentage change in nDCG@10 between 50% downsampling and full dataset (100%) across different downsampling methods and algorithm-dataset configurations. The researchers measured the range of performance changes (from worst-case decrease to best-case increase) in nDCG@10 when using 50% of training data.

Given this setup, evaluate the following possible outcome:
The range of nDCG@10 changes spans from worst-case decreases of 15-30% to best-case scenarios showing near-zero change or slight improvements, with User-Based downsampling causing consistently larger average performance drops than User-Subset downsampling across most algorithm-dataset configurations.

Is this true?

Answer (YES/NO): NO